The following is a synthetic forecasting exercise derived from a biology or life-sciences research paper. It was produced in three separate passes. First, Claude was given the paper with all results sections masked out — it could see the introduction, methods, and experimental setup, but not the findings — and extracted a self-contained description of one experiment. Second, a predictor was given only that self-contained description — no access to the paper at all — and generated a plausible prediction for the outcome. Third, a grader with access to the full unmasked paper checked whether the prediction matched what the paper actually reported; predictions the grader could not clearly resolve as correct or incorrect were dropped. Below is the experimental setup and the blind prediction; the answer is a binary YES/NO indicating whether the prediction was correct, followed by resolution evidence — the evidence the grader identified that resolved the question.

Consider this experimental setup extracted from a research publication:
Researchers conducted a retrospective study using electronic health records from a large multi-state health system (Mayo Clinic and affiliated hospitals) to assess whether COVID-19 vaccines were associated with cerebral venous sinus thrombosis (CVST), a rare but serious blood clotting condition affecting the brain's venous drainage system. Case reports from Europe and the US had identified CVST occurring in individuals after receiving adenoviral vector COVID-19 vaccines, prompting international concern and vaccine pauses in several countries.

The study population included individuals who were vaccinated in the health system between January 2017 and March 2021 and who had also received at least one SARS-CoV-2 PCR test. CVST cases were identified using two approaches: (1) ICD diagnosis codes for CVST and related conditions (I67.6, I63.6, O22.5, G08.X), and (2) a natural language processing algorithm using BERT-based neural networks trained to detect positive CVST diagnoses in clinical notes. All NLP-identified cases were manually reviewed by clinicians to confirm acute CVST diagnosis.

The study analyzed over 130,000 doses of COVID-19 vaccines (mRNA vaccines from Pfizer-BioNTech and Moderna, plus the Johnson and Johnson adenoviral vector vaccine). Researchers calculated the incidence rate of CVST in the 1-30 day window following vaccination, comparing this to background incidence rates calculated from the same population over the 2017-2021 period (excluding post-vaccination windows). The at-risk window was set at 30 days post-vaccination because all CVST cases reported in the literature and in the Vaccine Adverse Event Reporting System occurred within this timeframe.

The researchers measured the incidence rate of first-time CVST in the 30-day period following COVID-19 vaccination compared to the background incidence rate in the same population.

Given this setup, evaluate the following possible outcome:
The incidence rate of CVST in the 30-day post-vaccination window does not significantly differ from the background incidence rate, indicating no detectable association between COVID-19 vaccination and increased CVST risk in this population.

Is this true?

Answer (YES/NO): YES